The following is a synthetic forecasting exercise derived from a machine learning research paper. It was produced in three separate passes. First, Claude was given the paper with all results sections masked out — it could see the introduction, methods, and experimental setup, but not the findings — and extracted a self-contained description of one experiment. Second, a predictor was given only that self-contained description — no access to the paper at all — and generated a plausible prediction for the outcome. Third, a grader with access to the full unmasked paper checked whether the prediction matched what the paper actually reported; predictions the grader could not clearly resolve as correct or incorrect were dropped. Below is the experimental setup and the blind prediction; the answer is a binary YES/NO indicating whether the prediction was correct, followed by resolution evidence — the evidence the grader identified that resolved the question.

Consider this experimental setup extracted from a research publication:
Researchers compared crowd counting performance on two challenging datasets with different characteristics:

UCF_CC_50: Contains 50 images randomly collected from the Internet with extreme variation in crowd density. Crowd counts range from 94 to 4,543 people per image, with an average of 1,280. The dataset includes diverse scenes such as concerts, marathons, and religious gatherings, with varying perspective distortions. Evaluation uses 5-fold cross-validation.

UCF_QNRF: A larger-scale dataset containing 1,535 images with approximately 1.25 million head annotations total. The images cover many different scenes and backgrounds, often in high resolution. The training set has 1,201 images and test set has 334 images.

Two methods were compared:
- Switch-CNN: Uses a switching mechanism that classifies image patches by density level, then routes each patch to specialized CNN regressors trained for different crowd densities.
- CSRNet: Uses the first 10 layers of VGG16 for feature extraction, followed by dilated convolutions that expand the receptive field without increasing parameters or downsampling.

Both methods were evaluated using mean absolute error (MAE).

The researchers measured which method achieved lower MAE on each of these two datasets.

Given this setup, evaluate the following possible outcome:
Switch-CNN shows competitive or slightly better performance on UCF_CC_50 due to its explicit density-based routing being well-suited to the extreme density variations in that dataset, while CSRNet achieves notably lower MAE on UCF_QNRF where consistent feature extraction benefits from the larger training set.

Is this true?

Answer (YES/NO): NO